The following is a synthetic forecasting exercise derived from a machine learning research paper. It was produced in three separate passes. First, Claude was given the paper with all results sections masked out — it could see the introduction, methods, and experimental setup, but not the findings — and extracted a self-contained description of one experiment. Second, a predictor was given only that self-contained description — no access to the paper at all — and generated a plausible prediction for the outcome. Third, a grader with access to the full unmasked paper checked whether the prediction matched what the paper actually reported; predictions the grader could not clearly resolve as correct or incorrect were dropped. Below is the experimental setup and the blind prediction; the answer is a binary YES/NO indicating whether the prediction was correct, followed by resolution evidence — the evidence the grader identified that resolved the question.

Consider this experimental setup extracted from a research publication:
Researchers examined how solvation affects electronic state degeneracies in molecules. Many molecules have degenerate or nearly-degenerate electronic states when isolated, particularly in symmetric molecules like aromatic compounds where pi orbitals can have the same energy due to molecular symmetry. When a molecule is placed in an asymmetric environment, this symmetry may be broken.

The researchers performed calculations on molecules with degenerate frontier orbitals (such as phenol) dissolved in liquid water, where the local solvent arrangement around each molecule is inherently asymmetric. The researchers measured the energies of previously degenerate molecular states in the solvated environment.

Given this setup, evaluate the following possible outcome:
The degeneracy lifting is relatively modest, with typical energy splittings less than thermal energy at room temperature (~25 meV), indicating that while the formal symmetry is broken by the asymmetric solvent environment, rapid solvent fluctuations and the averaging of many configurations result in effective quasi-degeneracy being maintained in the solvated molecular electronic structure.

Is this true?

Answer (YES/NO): NO